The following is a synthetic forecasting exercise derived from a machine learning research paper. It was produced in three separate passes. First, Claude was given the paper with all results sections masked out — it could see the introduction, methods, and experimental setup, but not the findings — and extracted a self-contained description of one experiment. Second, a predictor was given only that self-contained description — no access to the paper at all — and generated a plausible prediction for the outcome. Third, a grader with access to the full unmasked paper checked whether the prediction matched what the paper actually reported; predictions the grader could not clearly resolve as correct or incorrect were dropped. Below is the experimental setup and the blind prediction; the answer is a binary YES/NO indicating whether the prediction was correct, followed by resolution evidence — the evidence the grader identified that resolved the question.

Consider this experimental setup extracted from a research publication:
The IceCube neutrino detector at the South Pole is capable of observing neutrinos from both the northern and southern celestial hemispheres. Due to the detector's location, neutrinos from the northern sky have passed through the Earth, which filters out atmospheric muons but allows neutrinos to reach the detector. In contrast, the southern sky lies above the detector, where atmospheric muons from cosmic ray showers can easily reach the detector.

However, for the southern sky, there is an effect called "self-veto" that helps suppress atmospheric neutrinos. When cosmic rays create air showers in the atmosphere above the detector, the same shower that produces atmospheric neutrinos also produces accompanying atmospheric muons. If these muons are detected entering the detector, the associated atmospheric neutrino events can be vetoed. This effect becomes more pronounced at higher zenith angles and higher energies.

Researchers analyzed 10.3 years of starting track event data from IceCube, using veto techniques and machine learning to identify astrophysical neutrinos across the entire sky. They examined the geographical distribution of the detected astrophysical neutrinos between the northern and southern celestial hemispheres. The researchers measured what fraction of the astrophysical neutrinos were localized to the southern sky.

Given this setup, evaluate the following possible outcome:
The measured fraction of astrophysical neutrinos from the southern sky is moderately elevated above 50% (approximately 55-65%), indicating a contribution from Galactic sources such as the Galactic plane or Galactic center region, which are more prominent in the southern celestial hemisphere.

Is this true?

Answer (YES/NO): NO